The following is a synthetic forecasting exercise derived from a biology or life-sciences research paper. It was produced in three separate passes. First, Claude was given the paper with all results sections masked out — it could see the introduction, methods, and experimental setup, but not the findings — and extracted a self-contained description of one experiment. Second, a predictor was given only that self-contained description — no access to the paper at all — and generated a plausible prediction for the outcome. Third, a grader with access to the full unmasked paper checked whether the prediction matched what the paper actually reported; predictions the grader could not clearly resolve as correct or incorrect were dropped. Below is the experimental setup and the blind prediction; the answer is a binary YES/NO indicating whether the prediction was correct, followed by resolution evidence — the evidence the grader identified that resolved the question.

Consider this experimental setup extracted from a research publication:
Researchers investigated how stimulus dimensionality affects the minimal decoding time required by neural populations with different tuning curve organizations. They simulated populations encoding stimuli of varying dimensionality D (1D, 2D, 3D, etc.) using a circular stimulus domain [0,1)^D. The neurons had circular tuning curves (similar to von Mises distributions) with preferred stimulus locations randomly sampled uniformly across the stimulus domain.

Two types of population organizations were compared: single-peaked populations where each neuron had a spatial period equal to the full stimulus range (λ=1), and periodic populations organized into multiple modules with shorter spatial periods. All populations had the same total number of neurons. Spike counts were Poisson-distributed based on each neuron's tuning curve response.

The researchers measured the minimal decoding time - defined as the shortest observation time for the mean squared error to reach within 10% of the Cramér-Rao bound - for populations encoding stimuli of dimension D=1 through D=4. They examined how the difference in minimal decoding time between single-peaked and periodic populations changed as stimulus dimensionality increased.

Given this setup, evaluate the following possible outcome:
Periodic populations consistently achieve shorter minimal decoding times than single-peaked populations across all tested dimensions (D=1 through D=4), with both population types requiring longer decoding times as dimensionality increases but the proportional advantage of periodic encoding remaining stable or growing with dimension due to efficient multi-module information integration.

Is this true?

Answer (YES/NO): NO